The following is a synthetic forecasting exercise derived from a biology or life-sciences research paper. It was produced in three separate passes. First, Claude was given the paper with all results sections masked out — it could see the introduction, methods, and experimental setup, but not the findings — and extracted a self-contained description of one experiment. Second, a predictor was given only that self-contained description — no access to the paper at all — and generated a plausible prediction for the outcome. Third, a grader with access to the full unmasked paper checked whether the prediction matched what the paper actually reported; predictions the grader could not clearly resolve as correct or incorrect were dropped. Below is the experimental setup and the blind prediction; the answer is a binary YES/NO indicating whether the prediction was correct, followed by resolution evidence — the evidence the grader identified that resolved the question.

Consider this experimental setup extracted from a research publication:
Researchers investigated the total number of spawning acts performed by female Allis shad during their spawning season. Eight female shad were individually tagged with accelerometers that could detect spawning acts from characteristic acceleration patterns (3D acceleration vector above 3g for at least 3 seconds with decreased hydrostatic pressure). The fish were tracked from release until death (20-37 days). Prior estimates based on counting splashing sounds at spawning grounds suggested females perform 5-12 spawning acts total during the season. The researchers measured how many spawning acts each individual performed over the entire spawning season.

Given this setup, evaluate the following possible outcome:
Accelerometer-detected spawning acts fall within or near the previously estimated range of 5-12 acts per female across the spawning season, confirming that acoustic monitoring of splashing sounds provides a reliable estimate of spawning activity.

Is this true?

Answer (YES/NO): NO